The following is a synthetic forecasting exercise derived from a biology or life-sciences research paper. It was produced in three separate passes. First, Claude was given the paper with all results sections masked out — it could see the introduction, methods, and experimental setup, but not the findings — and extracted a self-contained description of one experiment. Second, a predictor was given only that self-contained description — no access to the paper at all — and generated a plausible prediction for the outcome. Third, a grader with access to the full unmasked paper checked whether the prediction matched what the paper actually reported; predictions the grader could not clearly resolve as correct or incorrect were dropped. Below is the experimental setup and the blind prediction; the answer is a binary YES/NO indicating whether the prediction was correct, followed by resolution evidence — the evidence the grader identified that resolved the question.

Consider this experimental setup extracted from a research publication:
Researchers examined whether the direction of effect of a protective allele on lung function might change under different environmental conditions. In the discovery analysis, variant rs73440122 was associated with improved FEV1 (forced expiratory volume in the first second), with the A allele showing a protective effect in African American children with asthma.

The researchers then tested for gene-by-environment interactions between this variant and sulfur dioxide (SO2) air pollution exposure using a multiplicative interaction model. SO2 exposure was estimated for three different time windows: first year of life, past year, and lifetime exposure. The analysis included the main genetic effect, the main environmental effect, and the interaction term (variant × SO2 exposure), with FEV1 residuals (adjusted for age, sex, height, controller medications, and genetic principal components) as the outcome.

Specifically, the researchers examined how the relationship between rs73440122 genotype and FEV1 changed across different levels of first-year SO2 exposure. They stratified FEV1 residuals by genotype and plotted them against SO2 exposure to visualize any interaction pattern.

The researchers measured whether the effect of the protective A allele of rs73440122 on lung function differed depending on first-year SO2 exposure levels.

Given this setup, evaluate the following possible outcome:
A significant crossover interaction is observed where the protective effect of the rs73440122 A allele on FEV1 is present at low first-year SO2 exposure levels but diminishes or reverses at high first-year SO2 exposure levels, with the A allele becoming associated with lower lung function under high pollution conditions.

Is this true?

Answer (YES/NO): NO